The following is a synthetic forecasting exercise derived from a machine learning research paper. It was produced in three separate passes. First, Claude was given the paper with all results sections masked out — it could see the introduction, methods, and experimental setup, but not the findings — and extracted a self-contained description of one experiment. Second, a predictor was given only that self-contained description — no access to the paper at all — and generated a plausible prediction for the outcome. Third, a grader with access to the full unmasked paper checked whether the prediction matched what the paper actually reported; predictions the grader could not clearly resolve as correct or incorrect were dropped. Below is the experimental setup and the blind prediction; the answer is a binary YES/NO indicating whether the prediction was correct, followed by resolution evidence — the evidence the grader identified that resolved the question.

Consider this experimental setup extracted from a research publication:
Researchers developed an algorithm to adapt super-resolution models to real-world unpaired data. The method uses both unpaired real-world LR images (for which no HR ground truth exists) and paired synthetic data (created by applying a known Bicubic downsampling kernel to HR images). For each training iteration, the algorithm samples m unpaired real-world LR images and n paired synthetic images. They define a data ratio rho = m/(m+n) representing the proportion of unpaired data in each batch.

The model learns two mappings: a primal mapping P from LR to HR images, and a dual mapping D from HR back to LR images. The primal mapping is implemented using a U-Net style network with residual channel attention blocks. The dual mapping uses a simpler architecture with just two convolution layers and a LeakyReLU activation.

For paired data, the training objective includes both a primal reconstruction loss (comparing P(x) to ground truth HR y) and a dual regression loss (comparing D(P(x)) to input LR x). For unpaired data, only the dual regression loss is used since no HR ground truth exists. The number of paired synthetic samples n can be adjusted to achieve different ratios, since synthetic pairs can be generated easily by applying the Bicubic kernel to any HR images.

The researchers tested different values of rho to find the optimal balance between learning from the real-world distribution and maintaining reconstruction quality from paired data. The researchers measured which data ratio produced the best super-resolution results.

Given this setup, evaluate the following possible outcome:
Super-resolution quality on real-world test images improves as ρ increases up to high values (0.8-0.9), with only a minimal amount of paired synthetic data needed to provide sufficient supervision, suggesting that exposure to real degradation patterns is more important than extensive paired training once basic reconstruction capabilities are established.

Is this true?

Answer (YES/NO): NO